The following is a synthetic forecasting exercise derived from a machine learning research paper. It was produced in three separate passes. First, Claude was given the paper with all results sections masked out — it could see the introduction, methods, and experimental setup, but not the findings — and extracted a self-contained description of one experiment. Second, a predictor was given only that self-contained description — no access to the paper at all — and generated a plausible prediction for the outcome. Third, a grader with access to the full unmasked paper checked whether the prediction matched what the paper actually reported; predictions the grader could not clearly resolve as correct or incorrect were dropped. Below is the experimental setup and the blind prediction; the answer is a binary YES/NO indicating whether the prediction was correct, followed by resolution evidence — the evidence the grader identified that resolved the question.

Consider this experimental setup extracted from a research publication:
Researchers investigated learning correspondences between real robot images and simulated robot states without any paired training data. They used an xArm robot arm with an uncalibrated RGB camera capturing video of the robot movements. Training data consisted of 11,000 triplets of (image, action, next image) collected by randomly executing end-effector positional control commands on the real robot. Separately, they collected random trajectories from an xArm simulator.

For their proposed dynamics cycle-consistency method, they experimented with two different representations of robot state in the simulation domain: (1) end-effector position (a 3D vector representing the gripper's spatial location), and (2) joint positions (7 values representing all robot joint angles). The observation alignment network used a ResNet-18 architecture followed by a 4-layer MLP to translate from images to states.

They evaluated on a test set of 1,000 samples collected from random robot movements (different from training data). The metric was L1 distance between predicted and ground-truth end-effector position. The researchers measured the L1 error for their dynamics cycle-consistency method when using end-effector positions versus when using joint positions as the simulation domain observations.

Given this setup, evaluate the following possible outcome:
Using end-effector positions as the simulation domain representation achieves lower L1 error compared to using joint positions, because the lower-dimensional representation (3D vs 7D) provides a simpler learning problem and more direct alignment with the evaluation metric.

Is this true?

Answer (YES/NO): YES